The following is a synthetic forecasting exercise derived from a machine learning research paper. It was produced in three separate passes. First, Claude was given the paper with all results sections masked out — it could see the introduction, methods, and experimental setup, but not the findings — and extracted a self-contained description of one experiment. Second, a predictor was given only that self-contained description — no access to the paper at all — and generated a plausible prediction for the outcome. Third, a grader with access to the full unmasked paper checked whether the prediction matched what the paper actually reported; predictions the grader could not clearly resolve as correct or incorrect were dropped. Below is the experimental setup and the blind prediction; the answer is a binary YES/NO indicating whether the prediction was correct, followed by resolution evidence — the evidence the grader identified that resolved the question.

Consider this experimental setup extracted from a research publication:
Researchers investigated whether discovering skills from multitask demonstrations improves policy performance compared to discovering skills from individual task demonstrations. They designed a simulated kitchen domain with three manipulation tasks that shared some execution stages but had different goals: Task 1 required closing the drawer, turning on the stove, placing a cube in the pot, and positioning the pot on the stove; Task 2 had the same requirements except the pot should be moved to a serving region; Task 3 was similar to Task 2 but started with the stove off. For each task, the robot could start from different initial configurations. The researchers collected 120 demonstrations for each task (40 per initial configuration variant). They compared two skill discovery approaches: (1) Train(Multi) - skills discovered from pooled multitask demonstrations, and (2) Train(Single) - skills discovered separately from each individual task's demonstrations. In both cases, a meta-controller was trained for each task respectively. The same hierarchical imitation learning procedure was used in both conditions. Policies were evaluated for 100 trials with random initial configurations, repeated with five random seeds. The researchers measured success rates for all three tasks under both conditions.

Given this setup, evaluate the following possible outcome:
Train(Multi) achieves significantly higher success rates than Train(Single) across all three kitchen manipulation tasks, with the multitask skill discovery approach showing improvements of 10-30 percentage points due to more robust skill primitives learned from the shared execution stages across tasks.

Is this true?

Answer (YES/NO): NO